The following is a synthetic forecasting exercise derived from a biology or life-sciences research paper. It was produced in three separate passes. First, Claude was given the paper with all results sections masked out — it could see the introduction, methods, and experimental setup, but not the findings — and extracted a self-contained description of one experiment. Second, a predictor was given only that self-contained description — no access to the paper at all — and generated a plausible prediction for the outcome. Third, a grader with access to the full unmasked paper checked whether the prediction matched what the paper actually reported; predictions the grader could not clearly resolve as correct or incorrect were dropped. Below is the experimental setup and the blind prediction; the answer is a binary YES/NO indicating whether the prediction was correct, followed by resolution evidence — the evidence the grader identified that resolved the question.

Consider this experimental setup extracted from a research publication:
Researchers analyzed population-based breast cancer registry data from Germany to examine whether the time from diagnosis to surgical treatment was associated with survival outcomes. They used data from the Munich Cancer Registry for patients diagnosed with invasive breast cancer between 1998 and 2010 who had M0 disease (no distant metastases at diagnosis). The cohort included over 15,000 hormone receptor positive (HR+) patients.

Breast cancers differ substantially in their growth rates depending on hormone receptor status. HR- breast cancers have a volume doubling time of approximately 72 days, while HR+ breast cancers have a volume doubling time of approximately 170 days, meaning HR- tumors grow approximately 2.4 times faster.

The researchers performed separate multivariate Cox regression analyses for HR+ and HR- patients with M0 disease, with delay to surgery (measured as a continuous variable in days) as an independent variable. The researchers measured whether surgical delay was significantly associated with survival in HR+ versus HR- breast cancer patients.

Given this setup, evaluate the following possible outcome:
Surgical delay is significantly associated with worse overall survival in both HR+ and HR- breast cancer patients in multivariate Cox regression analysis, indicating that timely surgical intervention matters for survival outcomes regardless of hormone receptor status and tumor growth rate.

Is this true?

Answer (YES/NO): NO